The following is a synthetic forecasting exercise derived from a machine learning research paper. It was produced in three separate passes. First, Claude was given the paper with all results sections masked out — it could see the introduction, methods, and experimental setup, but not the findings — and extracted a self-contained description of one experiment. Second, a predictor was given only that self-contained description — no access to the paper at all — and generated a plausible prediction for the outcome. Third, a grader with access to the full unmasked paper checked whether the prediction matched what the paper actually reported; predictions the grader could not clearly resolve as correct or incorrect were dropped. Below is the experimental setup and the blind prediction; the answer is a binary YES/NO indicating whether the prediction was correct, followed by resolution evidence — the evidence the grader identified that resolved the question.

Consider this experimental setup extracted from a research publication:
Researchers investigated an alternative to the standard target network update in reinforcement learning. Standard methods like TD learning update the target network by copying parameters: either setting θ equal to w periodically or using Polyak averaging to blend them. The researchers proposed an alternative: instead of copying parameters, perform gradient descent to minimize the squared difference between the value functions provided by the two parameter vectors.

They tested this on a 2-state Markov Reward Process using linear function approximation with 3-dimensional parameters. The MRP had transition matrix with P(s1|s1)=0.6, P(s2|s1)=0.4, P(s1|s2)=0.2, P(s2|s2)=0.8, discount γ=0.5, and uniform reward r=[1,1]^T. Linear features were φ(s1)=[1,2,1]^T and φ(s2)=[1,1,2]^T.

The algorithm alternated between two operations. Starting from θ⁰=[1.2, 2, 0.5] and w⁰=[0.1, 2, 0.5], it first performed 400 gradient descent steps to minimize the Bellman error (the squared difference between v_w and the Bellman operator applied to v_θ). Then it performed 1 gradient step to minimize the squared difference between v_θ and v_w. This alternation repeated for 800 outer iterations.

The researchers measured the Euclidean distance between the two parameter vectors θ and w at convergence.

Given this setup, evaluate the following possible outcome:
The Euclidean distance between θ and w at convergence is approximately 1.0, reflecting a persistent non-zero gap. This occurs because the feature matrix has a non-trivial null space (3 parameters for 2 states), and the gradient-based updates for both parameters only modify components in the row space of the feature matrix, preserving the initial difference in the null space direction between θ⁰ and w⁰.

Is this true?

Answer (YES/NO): YES